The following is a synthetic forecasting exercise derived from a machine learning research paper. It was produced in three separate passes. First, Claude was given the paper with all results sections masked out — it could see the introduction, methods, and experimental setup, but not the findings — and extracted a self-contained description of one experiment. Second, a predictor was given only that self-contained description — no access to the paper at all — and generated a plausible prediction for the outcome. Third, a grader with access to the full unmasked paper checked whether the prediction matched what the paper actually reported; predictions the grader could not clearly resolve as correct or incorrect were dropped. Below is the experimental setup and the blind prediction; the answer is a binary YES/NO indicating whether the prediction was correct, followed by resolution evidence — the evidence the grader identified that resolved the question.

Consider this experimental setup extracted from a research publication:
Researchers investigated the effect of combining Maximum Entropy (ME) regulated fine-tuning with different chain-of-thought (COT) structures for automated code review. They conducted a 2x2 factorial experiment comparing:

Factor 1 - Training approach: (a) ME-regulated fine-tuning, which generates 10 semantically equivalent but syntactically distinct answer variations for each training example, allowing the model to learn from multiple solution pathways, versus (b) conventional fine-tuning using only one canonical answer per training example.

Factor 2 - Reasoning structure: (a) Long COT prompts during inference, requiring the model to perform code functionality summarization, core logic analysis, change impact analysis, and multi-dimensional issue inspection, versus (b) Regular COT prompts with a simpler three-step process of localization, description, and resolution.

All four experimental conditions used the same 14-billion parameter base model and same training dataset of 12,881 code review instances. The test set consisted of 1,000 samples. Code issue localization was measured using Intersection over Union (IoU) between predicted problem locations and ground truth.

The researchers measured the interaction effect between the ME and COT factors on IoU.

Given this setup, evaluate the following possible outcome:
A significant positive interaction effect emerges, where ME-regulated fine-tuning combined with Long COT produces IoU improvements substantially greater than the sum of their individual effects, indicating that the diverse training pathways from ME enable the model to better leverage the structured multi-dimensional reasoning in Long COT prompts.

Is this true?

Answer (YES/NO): NO